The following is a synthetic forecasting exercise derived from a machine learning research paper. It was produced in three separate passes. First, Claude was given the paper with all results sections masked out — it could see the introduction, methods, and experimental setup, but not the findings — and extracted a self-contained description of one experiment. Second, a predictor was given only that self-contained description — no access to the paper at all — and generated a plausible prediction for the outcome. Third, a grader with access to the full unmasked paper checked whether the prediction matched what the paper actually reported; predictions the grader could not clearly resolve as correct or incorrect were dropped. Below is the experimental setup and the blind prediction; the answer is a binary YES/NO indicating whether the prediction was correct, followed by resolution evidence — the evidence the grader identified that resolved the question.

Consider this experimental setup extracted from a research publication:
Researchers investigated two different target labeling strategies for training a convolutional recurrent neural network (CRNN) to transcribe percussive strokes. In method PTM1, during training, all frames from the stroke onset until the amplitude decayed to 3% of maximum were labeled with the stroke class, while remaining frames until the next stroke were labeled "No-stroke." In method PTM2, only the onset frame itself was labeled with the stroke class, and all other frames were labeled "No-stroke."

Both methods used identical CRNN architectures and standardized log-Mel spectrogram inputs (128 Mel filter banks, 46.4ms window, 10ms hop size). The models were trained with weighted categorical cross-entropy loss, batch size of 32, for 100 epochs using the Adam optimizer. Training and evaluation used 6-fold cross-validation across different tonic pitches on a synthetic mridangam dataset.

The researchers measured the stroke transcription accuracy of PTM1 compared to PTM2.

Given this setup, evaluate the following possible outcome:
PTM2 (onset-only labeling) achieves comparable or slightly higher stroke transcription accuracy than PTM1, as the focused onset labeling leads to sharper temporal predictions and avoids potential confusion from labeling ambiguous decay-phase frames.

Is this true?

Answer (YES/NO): NO